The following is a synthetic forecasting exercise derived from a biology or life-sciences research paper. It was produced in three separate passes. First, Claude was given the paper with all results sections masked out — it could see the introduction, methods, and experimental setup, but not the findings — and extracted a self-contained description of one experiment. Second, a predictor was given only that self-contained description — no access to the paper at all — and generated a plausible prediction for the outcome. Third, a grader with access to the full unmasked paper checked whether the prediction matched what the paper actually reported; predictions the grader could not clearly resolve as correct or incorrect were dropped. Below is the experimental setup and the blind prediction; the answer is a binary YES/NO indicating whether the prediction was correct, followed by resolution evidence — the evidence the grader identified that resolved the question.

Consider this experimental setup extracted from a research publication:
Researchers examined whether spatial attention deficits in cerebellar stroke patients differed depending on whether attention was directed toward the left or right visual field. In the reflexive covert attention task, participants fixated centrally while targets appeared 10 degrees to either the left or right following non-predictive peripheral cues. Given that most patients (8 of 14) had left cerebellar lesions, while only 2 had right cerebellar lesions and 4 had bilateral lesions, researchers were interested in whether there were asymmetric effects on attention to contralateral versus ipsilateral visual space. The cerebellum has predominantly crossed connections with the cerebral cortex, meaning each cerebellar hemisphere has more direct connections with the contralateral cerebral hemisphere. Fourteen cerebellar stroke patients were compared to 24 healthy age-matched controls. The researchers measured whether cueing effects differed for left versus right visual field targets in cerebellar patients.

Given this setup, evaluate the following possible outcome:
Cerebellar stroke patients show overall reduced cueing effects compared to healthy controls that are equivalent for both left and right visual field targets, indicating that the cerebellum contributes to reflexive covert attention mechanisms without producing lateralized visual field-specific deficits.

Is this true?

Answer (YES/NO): NO